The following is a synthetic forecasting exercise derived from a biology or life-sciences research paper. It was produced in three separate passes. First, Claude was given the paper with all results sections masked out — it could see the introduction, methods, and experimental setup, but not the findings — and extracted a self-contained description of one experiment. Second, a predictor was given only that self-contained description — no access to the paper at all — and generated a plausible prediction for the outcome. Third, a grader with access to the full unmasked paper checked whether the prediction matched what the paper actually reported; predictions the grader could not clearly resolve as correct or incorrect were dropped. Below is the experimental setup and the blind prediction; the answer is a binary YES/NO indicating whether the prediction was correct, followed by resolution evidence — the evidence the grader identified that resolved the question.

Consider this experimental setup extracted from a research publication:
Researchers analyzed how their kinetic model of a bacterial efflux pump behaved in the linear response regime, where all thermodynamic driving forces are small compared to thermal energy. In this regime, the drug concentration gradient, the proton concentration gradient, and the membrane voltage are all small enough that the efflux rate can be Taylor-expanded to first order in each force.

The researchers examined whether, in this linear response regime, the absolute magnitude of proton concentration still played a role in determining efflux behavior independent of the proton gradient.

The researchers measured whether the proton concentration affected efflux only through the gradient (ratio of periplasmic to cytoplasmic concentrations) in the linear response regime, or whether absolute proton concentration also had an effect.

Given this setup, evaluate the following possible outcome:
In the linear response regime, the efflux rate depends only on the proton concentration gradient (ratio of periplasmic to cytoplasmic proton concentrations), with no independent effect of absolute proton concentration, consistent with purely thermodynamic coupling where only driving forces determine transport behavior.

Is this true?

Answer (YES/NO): NO